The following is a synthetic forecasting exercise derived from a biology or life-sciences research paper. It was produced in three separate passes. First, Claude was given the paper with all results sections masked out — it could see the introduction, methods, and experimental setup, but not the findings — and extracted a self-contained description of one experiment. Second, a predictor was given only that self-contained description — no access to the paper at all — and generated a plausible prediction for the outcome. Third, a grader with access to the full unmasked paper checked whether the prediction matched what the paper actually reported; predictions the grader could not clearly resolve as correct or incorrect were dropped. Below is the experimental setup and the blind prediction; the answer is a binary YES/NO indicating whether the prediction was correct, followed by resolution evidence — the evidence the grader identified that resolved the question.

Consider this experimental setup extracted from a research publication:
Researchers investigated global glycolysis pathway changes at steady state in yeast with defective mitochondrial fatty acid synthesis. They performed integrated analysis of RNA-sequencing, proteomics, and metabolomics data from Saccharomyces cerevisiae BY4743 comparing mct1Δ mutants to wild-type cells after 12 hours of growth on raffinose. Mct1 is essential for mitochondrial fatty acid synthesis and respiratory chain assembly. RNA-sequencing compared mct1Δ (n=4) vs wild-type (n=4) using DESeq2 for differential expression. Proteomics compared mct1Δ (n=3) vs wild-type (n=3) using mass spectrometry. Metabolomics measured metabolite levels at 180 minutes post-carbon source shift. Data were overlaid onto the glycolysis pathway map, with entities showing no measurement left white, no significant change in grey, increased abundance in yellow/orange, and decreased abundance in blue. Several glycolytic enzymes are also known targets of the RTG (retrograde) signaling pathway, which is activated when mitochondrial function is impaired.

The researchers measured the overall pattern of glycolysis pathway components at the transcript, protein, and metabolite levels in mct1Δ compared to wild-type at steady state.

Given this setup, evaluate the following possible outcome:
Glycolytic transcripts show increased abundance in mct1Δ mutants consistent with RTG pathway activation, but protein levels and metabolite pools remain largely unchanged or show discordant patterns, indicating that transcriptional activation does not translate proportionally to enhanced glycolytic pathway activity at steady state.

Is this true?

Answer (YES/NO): NO